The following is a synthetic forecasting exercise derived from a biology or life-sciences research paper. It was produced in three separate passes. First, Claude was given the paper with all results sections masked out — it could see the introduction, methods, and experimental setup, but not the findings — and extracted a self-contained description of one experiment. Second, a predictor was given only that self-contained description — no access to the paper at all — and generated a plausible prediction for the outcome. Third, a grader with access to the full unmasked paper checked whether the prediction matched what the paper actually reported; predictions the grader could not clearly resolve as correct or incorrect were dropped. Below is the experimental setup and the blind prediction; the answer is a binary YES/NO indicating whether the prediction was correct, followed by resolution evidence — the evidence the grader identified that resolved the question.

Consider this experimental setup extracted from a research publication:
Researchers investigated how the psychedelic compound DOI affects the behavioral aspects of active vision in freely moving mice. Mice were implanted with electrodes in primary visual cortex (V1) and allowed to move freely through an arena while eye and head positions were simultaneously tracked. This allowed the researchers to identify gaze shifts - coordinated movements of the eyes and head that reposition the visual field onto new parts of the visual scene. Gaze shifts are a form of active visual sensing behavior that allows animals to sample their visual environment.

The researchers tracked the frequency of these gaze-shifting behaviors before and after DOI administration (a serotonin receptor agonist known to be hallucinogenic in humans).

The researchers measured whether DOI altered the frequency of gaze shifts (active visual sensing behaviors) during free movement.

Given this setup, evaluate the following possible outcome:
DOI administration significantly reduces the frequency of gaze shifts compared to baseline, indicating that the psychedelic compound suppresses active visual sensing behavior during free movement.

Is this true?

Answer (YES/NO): NO